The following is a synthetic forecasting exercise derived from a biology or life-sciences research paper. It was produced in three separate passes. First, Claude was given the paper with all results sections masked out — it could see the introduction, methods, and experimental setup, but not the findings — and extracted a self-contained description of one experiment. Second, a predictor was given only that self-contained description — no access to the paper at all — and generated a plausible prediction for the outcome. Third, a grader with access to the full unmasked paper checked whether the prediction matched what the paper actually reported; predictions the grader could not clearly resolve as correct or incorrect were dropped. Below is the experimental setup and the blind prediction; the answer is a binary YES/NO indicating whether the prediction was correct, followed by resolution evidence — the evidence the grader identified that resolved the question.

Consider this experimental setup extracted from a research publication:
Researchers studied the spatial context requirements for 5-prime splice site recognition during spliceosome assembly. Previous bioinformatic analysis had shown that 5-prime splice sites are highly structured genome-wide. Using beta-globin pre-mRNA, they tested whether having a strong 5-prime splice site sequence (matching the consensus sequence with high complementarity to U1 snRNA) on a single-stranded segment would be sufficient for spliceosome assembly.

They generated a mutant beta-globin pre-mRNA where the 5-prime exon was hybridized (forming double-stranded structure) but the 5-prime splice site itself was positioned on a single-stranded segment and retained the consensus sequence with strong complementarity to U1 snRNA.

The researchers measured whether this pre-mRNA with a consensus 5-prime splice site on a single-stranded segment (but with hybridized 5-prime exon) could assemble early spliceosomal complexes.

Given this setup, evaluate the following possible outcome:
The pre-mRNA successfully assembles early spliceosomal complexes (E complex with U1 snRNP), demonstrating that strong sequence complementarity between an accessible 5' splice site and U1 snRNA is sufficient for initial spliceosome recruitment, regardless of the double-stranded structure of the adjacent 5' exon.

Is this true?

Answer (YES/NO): NO